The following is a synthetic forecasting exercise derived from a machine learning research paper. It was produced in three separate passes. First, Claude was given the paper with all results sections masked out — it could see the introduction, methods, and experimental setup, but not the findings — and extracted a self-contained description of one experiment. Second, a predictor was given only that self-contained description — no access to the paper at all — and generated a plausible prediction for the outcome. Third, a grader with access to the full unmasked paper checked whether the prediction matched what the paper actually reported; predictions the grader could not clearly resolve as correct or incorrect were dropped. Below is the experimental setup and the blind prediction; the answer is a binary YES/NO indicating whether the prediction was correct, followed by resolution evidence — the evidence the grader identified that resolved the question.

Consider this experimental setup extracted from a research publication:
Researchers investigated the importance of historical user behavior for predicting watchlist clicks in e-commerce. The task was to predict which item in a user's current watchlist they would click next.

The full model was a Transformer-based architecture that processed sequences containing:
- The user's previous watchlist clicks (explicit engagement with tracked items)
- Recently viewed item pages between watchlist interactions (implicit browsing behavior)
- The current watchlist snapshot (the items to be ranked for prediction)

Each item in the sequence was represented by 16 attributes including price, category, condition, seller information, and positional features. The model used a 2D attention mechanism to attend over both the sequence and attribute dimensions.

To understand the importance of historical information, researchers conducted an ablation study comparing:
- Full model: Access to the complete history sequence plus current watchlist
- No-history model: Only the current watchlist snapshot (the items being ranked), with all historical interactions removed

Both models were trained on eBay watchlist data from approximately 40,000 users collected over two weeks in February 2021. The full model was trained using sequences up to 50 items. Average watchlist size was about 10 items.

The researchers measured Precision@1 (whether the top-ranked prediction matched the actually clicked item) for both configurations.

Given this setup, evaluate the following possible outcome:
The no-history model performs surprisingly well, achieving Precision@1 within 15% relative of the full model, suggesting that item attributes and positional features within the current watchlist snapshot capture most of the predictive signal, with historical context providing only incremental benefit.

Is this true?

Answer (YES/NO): NO